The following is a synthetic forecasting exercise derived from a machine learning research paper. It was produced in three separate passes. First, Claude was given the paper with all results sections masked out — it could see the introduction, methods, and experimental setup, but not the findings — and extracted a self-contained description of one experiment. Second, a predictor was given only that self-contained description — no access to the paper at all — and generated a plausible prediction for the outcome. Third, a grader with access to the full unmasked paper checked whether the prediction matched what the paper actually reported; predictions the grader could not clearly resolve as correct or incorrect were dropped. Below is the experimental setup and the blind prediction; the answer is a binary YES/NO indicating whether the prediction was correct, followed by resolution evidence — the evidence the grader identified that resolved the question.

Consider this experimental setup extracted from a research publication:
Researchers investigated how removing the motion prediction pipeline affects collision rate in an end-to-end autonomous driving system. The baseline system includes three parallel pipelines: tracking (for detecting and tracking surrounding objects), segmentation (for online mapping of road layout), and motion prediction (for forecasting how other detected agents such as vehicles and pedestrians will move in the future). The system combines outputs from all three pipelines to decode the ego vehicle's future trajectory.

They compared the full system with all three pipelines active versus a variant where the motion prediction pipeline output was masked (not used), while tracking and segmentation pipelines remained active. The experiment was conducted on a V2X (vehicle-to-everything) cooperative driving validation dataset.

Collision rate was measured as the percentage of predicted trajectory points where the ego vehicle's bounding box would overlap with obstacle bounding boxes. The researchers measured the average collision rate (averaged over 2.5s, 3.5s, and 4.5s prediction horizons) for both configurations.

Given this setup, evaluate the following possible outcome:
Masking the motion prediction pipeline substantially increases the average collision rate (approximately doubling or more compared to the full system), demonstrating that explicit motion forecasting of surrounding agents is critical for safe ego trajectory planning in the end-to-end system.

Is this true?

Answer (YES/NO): NO